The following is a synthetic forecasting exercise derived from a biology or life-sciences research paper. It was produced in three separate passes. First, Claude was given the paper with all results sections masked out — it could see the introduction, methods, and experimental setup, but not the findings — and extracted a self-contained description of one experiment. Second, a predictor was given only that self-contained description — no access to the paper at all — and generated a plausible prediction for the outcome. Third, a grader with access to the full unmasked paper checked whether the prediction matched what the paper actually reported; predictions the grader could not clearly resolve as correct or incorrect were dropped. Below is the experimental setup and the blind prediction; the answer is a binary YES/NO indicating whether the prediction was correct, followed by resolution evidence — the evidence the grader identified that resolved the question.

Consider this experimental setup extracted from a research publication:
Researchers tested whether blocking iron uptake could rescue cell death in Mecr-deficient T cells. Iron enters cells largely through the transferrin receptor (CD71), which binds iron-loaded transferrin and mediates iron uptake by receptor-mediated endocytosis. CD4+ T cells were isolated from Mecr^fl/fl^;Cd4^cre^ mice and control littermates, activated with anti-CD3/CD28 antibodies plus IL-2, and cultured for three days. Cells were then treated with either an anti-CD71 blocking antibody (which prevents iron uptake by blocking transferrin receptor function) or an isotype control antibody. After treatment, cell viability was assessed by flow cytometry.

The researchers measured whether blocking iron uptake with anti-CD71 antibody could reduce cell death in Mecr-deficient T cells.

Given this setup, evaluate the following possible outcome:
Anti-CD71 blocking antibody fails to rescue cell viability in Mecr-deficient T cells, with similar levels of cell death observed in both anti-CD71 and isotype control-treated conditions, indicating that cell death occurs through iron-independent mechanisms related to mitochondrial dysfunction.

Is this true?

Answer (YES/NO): NO